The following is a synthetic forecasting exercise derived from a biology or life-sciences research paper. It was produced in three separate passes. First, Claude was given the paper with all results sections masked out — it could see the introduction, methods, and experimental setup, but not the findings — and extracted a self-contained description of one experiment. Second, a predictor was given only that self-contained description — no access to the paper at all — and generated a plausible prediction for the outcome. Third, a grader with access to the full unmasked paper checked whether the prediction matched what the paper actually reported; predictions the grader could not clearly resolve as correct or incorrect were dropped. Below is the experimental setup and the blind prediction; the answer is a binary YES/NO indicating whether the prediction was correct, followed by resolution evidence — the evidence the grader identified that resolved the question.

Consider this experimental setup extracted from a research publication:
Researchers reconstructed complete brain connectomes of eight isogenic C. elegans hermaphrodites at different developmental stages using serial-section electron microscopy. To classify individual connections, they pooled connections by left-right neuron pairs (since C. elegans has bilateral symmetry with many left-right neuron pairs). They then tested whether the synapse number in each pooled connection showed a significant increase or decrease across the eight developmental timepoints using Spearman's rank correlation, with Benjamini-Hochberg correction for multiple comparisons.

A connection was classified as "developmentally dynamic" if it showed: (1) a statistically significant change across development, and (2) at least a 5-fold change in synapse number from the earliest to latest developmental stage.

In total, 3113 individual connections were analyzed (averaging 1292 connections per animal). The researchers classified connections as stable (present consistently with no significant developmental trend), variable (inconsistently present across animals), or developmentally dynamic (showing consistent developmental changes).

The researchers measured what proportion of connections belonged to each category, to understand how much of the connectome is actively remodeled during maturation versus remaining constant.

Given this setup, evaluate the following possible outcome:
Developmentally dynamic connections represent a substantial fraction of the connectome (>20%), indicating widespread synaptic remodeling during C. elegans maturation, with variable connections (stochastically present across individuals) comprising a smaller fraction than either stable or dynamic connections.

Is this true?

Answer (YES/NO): NO